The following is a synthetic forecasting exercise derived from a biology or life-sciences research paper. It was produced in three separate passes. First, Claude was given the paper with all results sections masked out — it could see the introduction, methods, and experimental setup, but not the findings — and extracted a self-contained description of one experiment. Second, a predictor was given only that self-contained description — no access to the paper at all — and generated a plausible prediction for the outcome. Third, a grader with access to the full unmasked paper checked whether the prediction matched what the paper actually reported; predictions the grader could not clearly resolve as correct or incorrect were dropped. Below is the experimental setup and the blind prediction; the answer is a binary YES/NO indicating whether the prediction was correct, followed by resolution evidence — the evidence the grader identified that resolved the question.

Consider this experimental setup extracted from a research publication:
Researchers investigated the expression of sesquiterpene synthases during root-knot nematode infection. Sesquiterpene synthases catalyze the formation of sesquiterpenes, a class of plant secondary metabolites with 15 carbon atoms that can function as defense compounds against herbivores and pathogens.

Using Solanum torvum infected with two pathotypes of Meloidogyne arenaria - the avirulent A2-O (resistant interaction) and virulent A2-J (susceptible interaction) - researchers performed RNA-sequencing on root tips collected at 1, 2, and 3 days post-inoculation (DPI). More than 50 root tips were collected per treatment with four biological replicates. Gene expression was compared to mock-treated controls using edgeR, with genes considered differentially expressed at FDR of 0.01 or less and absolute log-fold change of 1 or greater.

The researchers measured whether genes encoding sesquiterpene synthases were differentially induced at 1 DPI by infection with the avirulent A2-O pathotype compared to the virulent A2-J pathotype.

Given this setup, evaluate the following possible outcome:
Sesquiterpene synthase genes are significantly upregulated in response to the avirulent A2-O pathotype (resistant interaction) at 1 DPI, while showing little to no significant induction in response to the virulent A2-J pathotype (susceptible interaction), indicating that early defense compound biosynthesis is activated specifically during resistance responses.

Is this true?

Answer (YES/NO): YES